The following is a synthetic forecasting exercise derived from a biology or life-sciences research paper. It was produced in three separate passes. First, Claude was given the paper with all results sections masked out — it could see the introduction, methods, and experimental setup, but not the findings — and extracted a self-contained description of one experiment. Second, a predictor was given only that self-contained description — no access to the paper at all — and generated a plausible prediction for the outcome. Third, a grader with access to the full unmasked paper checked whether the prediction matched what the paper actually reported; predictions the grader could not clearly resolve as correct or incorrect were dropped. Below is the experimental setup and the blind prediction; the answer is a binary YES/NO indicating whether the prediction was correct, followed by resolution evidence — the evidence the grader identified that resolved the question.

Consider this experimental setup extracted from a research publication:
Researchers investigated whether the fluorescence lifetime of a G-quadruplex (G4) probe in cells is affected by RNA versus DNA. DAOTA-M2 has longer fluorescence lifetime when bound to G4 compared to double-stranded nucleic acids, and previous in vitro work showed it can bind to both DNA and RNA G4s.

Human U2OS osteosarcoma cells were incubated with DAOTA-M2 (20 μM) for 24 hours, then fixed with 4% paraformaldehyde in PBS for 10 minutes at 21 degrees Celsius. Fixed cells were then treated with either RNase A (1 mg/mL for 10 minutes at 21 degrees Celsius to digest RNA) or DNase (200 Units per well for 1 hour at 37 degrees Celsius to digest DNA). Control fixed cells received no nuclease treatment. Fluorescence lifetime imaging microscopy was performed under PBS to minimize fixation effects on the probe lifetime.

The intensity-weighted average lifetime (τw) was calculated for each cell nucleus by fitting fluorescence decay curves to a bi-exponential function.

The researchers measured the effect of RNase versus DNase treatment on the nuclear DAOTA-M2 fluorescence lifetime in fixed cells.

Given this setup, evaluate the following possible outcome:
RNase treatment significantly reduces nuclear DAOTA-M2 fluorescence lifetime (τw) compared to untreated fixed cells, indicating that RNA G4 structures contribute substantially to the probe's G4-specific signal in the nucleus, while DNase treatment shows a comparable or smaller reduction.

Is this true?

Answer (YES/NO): NO